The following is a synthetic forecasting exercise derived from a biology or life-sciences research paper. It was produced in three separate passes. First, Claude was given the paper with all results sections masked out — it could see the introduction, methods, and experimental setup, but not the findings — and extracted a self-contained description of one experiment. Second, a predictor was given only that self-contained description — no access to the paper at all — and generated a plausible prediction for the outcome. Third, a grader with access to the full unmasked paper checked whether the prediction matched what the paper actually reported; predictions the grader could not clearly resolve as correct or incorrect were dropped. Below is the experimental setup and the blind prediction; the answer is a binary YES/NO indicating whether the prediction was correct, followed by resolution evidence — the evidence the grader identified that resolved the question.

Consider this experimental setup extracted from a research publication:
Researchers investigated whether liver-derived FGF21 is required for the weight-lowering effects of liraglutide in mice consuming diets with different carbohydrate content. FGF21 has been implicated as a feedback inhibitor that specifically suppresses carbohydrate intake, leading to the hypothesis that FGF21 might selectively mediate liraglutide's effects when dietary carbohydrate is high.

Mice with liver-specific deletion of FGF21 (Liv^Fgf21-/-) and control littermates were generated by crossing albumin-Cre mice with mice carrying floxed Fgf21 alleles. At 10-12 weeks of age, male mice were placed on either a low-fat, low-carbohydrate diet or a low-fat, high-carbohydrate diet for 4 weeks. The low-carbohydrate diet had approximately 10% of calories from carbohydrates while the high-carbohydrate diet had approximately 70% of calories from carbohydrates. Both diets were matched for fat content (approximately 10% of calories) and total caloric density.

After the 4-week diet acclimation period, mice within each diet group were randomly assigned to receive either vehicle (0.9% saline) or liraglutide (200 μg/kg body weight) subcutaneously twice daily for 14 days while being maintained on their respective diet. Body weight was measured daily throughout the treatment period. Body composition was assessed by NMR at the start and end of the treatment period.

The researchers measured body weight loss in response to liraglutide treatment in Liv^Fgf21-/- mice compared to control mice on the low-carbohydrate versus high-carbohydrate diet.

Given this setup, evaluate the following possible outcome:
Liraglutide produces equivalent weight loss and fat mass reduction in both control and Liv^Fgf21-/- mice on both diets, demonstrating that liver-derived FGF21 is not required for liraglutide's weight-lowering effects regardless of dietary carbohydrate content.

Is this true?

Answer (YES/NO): NO